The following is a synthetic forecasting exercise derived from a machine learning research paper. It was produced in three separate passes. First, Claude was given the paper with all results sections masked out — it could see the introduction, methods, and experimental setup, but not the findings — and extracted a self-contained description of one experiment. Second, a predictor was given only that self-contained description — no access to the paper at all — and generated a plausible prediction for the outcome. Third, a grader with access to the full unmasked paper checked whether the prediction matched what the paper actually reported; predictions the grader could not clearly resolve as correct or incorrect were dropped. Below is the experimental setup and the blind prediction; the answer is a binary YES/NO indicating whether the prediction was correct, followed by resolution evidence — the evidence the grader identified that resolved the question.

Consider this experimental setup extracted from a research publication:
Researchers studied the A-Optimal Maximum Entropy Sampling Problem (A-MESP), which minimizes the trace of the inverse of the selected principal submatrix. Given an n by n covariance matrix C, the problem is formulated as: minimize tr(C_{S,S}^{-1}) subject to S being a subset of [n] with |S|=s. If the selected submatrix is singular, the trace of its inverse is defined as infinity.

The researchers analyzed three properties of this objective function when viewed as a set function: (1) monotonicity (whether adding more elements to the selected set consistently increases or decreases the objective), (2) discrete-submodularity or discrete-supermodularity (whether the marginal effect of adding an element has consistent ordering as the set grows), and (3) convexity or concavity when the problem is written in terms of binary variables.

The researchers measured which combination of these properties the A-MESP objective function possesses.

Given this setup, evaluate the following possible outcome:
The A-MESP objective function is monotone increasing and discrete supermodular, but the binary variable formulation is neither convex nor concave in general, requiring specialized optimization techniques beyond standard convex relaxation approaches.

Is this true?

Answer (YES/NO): NO